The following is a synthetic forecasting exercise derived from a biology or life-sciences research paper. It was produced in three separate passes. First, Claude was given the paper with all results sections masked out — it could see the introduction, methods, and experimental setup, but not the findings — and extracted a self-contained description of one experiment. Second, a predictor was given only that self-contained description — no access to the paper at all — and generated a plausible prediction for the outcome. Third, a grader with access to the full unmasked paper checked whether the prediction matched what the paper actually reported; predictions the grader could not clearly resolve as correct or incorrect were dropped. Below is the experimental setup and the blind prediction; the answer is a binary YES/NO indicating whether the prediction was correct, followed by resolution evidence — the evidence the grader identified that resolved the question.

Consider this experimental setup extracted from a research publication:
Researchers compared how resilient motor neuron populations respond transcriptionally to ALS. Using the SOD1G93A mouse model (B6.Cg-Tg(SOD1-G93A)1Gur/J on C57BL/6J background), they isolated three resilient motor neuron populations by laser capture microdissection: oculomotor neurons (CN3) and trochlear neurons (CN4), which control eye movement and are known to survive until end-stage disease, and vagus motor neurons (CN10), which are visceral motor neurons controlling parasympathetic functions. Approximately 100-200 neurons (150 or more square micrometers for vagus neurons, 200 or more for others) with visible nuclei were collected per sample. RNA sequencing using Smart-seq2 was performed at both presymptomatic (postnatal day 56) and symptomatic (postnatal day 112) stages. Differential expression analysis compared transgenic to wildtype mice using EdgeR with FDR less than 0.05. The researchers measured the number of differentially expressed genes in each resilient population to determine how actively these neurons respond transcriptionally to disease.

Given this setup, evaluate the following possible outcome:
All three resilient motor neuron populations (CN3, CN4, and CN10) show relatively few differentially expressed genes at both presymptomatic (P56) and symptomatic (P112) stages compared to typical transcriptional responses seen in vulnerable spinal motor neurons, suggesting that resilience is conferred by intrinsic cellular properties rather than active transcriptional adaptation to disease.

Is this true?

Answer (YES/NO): YES